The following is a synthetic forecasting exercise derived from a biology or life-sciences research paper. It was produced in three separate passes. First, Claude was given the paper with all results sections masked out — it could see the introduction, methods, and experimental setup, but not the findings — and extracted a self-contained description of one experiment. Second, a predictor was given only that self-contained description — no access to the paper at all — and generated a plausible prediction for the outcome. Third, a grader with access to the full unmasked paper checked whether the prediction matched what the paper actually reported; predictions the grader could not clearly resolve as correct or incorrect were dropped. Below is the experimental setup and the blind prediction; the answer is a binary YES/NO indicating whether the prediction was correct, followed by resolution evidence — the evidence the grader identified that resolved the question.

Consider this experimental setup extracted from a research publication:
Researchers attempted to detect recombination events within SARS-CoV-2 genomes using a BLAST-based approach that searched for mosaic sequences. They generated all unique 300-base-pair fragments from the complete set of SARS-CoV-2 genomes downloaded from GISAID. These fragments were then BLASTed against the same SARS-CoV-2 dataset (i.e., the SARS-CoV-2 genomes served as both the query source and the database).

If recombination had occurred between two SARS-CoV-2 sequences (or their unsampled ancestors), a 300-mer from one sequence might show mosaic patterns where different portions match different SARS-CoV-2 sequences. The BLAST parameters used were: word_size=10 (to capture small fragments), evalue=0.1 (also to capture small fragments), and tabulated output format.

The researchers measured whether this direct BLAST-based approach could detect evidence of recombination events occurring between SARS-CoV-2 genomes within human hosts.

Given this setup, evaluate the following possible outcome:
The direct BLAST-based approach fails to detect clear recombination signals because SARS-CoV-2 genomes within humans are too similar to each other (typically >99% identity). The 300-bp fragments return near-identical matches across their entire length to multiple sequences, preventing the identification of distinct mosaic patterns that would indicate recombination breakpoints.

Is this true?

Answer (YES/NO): YES